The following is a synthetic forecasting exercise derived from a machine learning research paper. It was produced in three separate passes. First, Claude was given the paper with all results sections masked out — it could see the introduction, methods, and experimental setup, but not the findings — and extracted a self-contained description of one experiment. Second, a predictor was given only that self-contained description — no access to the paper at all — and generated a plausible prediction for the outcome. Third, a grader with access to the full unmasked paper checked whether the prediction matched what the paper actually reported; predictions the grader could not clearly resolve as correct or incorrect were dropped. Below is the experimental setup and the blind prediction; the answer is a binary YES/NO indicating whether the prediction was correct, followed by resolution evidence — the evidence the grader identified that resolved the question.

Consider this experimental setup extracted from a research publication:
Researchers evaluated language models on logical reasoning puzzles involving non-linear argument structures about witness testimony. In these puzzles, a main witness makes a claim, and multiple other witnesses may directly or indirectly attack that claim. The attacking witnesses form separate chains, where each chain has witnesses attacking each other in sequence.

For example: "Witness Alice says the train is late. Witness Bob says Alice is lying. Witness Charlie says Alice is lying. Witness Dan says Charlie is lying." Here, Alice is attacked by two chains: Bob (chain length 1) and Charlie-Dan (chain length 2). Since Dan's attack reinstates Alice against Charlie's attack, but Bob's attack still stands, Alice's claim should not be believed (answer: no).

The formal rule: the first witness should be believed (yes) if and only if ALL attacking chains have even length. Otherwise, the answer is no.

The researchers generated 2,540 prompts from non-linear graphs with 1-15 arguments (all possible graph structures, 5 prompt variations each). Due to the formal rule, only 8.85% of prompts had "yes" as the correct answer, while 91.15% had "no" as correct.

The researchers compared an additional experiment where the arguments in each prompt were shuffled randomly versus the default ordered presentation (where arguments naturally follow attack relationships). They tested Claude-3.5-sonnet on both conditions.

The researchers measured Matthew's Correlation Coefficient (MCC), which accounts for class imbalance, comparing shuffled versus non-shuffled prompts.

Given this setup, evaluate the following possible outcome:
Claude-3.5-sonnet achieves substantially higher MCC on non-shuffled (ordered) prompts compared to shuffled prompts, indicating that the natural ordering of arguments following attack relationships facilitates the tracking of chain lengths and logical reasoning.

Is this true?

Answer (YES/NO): YES